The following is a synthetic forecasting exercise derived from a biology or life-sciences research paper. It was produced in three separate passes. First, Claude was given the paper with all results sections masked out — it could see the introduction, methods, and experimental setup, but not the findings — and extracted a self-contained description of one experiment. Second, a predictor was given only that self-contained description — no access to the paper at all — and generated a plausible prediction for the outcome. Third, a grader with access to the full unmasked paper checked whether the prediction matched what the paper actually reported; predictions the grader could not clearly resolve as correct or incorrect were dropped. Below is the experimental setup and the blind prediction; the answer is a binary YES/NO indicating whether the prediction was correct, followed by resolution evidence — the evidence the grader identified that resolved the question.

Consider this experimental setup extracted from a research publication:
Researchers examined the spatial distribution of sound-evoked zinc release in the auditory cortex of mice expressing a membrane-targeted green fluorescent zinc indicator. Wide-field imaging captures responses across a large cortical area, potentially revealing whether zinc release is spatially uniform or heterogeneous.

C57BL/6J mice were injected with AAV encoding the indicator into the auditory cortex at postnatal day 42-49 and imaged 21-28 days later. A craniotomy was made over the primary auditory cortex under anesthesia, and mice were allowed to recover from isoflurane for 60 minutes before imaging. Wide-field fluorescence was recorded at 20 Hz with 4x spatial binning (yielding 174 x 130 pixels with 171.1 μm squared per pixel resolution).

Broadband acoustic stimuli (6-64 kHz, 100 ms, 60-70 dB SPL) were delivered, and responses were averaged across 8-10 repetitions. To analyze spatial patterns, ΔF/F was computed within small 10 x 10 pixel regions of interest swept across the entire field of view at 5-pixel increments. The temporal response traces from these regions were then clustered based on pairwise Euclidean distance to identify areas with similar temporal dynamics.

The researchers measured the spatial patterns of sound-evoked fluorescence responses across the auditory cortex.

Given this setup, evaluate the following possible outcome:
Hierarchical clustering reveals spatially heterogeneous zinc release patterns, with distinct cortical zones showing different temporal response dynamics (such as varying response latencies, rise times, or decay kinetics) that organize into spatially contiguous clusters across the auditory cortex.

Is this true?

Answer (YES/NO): NO